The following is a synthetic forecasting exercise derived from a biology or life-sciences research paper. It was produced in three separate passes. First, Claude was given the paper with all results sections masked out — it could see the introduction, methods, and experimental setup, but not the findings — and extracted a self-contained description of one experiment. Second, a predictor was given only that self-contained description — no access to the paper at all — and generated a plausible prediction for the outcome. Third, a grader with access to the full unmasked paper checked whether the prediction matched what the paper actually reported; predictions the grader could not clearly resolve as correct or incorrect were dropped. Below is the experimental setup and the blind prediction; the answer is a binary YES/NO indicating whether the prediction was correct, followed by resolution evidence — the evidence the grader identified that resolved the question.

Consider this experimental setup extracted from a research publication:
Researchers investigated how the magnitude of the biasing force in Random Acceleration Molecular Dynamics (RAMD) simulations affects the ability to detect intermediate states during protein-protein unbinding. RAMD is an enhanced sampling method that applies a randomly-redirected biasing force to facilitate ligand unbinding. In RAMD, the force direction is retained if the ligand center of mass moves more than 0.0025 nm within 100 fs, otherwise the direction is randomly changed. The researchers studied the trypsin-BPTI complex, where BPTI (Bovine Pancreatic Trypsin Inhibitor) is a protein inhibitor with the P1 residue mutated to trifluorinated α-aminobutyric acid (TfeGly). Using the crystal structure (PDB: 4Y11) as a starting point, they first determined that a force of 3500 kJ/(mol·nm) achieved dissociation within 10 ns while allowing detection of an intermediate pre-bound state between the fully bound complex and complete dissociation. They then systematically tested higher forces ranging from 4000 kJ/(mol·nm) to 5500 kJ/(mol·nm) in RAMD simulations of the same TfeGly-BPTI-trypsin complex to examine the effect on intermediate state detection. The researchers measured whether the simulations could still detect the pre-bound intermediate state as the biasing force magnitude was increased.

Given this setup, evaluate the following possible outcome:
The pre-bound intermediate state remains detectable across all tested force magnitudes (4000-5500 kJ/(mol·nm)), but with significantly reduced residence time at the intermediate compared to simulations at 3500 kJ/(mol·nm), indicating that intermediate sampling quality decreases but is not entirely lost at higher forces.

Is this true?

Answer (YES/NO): NO